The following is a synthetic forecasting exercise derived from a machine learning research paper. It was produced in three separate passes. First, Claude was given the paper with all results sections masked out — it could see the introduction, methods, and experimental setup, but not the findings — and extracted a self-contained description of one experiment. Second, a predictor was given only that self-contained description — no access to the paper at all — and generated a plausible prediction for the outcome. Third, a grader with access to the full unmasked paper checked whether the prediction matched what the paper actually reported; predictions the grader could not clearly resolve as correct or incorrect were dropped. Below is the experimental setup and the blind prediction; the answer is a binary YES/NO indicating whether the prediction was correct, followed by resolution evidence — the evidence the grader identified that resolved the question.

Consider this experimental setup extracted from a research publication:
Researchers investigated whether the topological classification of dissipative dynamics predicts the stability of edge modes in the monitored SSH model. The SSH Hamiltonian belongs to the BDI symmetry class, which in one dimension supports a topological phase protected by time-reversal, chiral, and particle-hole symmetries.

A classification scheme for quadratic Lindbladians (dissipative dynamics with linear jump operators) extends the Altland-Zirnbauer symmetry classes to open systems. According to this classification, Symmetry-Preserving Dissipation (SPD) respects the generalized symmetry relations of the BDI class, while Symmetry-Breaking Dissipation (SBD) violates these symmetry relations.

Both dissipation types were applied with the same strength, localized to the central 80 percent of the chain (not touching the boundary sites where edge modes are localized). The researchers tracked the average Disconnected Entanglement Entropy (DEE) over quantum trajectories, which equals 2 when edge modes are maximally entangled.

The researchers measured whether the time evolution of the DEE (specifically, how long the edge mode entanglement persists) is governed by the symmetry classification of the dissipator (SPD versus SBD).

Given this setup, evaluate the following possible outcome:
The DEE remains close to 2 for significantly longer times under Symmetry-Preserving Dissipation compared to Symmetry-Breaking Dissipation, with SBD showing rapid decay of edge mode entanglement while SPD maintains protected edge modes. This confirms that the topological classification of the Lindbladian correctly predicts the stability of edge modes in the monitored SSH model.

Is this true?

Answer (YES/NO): NO